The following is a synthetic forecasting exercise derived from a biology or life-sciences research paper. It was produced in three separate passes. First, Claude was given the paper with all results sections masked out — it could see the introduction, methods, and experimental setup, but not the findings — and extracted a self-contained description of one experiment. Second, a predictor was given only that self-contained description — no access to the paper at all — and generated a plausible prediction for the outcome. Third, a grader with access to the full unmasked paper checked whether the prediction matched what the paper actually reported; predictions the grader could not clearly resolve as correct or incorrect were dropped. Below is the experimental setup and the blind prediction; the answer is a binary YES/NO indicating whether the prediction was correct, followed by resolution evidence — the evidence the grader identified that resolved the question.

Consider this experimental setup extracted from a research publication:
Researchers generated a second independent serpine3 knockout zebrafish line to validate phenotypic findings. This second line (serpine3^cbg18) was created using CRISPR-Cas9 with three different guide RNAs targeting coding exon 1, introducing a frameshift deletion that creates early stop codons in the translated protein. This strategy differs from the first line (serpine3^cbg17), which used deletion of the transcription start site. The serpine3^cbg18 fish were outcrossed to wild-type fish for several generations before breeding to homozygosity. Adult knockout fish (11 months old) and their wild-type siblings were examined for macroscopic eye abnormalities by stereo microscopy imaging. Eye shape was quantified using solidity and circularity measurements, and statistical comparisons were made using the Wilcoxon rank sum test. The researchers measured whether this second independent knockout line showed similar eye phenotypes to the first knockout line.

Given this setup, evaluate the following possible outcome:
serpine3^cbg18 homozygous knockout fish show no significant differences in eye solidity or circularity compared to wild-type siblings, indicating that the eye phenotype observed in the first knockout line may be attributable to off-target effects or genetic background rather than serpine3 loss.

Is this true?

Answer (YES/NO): NO